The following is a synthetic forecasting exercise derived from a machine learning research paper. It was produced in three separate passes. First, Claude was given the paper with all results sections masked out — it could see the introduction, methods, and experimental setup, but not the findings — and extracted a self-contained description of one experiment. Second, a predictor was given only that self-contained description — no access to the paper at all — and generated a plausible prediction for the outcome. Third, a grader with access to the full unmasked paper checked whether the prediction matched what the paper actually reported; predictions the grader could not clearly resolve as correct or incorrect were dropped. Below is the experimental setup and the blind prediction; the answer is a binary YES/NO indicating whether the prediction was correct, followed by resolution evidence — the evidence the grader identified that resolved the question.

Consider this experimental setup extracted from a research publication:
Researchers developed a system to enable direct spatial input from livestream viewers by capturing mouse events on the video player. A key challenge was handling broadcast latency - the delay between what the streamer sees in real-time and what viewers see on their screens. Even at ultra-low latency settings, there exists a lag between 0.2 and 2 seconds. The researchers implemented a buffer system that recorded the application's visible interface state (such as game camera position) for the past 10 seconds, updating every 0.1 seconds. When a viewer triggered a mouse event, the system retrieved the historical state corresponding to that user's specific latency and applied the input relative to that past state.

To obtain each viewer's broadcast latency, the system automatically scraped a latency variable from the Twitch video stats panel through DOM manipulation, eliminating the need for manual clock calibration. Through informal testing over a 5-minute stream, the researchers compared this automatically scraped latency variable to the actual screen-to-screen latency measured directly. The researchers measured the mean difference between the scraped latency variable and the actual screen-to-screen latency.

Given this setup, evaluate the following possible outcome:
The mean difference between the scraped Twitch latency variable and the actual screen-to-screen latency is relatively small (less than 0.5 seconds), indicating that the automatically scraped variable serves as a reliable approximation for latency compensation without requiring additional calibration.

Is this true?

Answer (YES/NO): YES